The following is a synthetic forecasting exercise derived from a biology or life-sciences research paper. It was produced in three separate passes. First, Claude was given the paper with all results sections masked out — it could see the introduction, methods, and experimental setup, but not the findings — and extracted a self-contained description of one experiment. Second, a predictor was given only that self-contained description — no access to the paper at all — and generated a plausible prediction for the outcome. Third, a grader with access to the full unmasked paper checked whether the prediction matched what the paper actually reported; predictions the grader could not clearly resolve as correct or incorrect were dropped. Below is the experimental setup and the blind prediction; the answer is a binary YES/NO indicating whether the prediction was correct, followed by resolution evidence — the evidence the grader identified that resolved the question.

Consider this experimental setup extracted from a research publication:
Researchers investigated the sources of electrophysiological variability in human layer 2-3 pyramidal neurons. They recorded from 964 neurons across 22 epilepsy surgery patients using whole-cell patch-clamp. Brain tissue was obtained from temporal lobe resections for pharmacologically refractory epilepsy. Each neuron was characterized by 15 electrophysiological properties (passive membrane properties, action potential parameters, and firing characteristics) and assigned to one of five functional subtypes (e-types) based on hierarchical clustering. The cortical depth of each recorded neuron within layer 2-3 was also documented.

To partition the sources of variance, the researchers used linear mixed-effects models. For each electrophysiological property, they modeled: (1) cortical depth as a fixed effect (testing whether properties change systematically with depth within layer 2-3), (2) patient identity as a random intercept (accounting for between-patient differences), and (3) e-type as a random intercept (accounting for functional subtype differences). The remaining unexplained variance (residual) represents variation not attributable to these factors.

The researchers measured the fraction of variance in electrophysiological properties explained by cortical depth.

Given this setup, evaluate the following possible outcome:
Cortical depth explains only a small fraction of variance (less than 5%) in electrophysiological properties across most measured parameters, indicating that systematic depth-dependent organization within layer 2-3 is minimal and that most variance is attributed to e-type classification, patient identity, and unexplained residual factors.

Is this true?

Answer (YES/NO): YES